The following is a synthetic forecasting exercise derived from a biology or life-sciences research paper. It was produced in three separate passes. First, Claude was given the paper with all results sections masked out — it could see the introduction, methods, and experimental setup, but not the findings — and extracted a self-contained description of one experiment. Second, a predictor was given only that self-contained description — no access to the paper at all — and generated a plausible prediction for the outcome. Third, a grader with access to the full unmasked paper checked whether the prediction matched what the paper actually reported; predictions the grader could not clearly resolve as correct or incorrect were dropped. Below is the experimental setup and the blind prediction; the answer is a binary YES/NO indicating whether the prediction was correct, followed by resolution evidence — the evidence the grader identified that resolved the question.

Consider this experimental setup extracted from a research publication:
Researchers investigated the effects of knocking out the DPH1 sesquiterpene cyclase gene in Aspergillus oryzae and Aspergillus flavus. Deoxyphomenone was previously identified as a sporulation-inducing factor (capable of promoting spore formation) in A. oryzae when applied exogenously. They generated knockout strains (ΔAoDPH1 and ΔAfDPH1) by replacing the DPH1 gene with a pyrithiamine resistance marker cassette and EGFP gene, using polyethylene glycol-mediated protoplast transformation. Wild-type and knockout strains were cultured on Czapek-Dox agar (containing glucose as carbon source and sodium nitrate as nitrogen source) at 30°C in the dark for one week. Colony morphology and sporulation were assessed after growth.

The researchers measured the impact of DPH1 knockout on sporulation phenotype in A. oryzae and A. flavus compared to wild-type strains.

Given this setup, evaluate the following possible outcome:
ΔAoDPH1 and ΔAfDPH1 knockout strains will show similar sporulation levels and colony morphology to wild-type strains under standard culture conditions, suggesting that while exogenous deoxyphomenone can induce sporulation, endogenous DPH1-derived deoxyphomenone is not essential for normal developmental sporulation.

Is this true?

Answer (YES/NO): NO